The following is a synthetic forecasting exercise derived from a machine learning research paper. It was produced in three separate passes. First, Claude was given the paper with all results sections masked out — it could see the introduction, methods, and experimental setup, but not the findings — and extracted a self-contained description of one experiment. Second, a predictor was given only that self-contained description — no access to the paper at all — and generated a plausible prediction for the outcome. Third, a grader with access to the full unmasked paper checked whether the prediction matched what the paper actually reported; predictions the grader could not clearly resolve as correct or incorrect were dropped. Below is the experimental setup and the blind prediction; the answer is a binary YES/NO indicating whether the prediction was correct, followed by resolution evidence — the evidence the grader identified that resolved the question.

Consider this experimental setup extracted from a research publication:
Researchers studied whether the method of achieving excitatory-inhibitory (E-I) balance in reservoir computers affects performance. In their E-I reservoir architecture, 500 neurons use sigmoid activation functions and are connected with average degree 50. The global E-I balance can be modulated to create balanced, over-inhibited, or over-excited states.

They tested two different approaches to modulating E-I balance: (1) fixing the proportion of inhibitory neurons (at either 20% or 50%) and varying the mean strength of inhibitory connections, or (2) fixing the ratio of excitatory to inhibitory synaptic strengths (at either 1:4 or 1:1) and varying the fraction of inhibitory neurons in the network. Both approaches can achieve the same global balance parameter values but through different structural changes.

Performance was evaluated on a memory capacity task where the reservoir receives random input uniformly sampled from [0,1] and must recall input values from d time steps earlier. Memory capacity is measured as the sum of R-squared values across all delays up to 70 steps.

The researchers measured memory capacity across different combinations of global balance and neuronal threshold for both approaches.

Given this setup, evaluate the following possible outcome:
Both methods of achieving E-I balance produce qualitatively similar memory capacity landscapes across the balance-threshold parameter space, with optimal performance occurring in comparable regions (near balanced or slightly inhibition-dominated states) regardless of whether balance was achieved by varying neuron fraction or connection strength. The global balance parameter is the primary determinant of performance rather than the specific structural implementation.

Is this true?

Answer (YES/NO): YES